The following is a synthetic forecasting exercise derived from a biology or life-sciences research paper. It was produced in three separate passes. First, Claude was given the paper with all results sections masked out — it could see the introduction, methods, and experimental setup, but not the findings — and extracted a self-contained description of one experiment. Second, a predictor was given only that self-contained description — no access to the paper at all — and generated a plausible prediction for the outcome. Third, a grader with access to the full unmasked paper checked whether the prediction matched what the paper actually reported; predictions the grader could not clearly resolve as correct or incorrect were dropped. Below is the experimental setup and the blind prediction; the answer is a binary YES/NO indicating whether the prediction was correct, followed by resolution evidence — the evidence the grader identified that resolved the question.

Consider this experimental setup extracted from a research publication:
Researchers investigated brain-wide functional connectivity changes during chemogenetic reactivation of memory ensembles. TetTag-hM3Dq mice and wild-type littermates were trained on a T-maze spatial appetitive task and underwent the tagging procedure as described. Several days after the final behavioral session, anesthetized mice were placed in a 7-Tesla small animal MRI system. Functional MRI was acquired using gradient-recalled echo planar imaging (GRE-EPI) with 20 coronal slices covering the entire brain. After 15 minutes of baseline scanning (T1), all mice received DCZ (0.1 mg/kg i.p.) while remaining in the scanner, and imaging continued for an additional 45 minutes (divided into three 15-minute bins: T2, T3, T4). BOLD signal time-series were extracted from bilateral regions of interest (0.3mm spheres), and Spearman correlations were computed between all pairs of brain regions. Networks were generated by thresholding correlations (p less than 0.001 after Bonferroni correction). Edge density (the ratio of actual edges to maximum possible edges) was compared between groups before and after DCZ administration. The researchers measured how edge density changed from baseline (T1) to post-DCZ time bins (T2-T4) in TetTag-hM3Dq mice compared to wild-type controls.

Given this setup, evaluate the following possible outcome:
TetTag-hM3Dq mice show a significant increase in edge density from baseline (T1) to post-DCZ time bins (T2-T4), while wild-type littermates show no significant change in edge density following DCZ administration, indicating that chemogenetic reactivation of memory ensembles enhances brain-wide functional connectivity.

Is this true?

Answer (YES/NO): NO